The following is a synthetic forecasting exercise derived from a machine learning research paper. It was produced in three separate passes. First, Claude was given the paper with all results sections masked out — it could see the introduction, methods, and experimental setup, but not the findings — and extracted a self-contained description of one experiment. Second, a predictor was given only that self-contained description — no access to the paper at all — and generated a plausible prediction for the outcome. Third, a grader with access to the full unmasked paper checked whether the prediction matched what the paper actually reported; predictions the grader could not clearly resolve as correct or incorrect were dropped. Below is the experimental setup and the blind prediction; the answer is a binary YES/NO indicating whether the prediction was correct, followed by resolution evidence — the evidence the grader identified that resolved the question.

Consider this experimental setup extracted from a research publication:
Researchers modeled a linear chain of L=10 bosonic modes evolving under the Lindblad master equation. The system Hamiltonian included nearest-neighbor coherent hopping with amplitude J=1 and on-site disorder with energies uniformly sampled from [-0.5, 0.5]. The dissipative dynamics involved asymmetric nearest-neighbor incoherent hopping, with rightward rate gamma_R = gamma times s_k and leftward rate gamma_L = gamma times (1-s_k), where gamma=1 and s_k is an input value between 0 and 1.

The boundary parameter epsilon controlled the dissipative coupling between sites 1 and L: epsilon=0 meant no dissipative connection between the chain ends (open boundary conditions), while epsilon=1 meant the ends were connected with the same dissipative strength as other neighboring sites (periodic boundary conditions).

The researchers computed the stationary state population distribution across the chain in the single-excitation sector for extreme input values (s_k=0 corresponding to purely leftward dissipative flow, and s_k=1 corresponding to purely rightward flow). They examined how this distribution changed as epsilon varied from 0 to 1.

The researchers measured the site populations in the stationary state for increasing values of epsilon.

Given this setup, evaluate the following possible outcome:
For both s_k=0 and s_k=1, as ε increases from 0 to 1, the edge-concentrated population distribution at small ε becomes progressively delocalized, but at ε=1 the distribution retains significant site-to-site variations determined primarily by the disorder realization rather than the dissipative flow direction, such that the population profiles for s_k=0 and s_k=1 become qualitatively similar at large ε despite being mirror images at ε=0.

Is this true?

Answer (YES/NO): NO